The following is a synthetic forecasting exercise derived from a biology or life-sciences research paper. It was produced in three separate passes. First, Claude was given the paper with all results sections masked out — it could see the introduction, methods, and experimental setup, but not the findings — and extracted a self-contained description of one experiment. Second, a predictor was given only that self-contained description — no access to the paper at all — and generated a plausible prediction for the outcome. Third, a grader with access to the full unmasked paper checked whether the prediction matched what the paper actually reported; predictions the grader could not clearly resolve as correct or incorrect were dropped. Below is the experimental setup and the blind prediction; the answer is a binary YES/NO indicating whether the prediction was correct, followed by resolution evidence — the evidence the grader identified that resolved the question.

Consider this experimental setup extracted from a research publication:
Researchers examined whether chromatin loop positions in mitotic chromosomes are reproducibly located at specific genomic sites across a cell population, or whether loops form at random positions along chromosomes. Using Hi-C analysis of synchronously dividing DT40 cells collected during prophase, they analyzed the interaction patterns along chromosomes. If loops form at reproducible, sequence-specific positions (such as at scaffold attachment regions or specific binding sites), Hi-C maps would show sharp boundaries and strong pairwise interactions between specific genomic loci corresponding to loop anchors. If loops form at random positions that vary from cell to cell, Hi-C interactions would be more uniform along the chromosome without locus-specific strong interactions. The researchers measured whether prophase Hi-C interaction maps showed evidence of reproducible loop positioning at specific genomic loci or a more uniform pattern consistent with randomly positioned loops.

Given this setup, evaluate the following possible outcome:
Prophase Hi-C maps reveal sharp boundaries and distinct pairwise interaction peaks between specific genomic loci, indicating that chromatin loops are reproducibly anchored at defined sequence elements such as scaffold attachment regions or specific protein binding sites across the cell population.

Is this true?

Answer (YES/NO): NO